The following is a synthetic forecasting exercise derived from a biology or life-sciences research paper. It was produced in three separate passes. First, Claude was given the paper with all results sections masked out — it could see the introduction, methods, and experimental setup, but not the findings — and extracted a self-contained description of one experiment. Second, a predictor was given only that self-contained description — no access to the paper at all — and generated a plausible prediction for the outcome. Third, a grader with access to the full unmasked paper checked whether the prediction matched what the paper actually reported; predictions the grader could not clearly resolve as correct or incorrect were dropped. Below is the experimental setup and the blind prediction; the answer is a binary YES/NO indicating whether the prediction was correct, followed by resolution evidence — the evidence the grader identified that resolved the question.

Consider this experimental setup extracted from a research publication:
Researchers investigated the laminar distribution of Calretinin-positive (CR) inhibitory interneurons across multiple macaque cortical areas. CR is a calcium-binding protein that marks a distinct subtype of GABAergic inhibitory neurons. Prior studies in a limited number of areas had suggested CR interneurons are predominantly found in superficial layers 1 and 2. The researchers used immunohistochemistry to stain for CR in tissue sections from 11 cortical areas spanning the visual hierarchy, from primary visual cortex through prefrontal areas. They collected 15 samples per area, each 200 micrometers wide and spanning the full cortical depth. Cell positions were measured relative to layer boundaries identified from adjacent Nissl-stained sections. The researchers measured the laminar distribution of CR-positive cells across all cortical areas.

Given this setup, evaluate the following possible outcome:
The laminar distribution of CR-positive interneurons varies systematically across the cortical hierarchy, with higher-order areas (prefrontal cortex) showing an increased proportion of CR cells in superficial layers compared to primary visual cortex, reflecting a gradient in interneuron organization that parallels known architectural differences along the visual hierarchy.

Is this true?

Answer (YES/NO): NO